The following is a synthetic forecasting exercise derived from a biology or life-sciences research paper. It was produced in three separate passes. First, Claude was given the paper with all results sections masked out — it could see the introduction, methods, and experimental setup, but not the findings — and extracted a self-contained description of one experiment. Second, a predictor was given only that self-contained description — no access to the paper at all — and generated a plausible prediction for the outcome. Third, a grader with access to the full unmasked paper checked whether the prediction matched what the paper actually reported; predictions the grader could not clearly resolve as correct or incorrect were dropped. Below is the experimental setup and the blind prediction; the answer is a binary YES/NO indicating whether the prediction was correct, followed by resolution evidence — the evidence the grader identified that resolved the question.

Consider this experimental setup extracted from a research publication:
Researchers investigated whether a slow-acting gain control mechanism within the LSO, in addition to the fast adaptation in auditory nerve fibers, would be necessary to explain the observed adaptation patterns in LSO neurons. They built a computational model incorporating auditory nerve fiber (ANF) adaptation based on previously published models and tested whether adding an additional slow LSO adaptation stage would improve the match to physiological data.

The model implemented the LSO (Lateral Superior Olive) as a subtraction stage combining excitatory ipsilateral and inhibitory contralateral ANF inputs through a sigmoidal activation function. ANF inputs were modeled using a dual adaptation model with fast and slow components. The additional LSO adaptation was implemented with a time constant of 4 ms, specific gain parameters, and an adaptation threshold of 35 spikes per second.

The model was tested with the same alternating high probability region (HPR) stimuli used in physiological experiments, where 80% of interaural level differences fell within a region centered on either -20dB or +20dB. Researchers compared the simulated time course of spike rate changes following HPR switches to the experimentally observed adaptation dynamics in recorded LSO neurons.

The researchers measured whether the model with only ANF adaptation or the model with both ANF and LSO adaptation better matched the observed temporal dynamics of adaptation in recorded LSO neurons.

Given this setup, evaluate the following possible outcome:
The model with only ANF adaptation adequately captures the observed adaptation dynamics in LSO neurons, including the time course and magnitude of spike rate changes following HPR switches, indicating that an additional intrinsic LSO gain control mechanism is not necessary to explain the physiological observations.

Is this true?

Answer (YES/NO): NO